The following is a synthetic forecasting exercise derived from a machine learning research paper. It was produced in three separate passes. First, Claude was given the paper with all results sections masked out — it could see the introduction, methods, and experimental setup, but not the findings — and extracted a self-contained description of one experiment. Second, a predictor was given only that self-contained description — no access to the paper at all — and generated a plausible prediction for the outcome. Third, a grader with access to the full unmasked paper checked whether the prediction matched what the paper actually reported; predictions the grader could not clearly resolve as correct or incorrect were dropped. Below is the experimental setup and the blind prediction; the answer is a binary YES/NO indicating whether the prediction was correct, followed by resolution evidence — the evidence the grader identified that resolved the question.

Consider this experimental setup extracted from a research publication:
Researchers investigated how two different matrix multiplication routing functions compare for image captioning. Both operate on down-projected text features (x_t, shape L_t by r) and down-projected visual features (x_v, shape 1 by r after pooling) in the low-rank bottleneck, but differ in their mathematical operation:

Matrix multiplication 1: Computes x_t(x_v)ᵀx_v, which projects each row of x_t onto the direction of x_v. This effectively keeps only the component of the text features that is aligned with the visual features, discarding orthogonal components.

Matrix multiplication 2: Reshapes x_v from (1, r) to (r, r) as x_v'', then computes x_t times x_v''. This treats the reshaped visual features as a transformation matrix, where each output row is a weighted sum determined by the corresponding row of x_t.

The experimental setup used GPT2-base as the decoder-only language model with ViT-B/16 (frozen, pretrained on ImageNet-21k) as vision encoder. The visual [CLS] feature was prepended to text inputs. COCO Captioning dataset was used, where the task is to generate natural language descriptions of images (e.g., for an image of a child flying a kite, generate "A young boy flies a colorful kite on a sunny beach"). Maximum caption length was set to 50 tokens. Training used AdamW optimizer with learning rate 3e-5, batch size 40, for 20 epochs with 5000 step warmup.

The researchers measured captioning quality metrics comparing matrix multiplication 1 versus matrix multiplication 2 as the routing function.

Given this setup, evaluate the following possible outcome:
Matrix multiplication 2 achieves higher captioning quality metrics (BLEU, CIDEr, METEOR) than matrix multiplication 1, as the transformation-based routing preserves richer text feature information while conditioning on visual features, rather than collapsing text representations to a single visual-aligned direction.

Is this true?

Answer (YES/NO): NO